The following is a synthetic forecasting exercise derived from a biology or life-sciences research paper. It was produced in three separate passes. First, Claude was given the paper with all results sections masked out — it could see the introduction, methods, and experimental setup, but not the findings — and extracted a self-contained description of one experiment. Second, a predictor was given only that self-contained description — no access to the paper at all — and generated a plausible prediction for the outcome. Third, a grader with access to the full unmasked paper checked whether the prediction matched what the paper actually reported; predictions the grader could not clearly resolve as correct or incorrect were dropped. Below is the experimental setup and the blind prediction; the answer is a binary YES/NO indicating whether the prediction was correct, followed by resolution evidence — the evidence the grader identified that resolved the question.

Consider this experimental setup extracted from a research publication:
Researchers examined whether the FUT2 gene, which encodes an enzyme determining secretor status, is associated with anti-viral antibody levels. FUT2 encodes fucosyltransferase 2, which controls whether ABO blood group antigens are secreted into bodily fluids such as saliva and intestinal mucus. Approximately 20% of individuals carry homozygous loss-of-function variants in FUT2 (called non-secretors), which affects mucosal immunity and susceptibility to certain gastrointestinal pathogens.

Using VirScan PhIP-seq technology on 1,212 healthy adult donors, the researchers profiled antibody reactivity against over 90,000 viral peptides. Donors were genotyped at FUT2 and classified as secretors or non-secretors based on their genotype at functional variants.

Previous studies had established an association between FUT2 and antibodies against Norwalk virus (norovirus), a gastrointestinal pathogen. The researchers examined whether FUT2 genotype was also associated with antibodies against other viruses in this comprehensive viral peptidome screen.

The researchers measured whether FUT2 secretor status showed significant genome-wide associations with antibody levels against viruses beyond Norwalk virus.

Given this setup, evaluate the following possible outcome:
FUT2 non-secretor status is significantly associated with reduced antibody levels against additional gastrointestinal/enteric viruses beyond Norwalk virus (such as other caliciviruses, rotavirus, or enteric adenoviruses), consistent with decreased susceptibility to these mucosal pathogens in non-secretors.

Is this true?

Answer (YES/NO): NO